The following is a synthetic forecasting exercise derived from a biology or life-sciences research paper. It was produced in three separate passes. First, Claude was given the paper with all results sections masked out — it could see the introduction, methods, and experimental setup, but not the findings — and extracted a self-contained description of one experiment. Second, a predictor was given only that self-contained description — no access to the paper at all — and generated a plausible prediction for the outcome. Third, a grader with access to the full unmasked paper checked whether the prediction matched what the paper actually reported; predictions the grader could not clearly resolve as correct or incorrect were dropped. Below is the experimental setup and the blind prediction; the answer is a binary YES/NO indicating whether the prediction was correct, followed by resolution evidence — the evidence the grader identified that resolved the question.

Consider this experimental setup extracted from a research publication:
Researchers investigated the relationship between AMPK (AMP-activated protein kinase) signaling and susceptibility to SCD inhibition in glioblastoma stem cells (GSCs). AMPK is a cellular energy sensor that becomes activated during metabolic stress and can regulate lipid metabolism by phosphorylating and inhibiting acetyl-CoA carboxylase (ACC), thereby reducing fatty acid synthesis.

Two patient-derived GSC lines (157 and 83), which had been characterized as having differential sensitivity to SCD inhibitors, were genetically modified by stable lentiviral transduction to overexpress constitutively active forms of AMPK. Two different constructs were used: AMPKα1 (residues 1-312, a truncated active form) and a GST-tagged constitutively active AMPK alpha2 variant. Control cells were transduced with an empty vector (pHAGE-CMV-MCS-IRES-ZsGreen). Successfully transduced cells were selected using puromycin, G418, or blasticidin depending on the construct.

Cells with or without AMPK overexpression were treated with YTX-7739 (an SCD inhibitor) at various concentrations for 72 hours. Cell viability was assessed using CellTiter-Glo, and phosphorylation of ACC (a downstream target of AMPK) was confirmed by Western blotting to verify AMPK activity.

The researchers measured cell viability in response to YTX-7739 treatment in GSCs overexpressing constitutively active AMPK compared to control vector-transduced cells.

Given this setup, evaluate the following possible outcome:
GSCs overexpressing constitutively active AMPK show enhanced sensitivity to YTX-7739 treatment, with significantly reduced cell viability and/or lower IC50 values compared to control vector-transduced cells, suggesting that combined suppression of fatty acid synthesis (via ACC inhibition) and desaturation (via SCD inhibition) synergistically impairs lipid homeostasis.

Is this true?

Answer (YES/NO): NO